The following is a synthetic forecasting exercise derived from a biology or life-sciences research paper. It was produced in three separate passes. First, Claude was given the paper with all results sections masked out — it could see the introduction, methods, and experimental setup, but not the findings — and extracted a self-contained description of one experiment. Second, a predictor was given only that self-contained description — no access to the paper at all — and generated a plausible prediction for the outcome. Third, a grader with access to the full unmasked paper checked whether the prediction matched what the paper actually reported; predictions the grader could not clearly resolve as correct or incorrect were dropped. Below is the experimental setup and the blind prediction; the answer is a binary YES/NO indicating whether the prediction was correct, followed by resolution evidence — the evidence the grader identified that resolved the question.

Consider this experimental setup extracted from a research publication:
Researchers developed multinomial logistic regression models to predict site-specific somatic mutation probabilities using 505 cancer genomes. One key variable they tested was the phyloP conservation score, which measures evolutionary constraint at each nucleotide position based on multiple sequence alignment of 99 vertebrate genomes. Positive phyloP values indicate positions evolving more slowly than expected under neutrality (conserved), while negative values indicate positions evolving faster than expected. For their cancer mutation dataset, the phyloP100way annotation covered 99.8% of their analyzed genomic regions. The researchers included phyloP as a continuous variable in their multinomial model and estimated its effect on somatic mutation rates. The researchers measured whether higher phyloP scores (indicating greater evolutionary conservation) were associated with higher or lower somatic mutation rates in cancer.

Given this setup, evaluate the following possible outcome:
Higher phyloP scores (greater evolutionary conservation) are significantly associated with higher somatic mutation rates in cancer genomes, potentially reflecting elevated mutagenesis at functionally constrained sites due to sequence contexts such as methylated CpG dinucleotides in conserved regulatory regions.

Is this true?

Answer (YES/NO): NO